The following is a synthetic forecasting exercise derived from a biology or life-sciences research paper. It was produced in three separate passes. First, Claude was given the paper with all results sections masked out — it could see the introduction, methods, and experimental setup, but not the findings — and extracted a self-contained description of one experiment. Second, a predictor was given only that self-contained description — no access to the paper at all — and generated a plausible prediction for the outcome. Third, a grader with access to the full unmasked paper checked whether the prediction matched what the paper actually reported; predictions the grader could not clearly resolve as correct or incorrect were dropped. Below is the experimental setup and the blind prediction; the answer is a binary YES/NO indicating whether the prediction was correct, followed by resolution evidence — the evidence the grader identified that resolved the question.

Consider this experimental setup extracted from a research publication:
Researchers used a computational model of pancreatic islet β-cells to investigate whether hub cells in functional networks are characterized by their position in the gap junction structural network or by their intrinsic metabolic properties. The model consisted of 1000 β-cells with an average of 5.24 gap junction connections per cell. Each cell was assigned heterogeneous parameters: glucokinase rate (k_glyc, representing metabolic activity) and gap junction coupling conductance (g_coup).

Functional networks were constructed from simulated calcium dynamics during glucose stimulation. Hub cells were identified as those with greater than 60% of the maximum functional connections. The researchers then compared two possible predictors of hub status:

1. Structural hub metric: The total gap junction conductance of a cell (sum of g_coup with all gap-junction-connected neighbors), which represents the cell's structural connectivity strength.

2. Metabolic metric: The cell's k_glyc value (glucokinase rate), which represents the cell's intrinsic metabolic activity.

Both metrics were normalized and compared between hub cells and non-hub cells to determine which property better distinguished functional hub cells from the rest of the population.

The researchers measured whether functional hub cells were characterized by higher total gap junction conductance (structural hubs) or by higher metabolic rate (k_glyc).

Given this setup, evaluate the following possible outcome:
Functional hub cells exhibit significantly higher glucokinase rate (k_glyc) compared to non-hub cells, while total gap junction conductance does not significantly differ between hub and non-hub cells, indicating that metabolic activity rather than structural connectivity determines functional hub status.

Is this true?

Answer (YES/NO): NO